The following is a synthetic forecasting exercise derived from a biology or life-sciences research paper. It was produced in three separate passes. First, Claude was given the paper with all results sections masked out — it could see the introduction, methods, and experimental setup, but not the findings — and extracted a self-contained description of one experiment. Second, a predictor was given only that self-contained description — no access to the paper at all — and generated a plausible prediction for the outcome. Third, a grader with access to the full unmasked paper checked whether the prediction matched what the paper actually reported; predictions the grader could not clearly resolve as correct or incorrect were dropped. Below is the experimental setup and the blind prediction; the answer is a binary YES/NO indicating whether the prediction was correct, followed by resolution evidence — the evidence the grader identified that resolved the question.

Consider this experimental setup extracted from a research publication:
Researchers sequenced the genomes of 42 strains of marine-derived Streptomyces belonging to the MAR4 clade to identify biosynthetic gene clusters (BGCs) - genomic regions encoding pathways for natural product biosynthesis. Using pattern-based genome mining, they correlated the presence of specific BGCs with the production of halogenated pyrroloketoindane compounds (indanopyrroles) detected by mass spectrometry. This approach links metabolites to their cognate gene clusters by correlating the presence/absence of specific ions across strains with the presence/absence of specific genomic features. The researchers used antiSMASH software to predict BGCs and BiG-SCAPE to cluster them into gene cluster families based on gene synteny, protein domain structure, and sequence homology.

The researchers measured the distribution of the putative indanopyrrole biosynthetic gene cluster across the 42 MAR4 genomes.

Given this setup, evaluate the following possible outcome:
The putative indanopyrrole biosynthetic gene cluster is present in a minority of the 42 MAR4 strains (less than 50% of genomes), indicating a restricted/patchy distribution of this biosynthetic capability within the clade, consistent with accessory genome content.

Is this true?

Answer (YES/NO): YES